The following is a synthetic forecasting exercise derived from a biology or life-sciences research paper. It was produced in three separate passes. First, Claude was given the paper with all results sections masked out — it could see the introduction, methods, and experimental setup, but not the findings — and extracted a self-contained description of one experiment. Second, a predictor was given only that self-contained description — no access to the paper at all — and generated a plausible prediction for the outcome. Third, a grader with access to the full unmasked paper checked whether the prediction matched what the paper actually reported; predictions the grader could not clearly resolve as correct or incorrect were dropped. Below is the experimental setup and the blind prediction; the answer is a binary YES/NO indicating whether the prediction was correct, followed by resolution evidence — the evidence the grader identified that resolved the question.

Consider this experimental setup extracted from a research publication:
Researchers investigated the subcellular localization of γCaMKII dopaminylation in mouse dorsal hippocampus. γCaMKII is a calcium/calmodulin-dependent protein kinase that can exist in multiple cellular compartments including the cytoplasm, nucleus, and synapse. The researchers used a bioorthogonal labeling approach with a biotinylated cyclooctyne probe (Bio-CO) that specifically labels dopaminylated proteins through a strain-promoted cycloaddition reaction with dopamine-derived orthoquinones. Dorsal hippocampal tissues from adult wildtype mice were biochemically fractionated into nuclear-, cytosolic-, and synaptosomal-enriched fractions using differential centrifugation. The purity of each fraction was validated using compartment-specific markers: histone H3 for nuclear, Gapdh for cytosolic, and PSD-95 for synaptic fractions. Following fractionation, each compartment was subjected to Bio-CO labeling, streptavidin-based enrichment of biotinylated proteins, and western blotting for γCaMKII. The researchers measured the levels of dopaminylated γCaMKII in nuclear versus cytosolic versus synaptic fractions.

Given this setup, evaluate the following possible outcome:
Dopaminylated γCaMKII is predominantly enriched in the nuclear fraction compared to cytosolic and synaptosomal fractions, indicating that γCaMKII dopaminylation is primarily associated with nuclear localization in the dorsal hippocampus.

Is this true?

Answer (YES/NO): NO